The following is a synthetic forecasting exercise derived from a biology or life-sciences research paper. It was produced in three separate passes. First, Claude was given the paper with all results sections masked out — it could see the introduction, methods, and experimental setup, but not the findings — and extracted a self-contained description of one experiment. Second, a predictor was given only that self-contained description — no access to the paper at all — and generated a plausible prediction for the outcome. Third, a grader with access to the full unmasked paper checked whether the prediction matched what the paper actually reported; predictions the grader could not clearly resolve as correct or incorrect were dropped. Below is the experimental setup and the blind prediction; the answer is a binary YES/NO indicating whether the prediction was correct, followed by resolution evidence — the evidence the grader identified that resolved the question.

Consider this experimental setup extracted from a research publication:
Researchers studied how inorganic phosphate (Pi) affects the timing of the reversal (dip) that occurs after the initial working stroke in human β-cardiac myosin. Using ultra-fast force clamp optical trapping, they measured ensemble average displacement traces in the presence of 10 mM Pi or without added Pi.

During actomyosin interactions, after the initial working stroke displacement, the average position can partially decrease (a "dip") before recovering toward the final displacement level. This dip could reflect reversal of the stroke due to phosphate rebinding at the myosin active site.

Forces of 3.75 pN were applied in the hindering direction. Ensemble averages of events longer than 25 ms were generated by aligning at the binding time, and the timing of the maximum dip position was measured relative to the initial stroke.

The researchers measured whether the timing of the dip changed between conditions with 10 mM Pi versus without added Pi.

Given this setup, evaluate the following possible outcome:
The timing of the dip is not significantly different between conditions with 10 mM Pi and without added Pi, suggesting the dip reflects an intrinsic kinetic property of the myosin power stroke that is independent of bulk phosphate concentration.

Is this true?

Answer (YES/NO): NO